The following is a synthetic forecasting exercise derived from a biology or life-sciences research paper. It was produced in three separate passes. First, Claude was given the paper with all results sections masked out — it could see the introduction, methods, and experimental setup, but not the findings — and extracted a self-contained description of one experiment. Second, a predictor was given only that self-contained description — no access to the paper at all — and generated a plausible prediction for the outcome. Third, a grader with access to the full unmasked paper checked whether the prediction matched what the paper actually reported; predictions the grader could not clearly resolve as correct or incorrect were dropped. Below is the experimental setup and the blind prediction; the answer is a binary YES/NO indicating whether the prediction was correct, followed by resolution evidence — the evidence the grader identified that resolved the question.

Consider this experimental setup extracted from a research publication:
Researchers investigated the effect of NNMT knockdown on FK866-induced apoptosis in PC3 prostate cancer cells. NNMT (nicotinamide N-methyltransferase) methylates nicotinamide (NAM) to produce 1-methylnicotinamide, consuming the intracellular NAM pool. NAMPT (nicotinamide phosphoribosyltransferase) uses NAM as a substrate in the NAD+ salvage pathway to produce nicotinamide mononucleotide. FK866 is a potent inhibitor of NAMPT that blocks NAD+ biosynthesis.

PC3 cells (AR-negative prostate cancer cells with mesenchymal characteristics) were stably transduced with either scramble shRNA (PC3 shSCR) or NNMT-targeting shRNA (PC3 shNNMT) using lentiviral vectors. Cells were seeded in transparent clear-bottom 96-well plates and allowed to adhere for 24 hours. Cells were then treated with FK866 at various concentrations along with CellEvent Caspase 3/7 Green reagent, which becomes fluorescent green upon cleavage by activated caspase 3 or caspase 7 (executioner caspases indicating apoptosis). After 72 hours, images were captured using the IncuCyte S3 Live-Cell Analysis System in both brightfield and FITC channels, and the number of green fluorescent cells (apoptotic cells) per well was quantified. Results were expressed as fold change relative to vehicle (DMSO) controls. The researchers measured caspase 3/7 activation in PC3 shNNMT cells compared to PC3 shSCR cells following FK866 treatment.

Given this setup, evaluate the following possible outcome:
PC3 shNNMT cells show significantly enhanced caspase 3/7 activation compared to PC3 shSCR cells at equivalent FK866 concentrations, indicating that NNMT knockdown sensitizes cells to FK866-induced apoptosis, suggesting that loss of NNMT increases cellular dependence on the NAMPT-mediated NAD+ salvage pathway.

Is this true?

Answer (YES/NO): NO